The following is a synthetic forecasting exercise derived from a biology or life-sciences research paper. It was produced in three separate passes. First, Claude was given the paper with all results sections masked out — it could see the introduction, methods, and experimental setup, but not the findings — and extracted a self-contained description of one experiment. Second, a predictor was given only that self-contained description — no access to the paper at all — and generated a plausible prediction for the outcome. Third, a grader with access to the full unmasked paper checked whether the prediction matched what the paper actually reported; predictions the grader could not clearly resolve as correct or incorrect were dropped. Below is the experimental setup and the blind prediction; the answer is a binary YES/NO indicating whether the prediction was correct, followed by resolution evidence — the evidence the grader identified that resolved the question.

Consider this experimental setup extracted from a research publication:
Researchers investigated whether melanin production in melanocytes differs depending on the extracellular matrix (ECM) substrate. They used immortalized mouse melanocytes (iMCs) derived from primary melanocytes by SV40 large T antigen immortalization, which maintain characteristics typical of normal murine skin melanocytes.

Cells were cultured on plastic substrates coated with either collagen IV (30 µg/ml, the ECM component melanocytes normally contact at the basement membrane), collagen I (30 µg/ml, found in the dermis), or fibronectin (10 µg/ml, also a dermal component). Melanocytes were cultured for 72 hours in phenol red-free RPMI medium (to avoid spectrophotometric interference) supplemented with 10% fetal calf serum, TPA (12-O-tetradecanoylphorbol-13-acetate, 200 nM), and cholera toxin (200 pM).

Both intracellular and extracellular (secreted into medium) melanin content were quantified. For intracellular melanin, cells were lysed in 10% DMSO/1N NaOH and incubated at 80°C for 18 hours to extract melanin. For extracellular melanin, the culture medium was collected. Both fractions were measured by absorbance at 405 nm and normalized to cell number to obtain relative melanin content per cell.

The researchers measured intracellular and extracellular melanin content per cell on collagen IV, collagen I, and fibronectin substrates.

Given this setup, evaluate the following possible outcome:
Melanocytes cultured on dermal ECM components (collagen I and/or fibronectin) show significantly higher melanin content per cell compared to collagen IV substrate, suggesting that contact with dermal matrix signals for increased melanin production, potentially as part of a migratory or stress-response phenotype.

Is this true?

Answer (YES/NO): NO